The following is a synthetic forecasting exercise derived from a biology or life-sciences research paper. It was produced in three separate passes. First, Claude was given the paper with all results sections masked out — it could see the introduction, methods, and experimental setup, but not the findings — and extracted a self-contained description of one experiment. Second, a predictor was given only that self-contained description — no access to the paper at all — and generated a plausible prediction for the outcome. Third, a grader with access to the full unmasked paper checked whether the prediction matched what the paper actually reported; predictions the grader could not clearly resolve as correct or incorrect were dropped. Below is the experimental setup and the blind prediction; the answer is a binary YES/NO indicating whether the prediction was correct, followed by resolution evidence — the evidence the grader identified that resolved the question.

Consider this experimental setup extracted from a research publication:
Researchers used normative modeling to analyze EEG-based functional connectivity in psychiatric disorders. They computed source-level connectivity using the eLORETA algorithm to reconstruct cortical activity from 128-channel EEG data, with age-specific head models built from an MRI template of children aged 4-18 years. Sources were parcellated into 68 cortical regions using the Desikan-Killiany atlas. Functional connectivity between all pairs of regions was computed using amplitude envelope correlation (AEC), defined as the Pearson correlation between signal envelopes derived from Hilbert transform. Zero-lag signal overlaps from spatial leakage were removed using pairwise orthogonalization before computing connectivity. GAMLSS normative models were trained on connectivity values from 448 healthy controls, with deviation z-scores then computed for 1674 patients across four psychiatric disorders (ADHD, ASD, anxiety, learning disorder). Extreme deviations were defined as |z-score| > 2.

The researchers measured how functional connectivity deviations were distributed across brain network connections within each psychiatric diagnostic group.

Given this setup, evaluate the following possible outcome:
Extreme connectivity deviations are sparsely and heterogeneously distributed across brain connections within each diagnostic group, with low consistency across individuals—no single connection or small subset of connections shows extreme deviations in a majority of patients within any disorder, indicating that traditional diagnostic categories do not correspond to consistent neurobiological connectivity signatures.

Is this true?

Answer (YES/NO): YES